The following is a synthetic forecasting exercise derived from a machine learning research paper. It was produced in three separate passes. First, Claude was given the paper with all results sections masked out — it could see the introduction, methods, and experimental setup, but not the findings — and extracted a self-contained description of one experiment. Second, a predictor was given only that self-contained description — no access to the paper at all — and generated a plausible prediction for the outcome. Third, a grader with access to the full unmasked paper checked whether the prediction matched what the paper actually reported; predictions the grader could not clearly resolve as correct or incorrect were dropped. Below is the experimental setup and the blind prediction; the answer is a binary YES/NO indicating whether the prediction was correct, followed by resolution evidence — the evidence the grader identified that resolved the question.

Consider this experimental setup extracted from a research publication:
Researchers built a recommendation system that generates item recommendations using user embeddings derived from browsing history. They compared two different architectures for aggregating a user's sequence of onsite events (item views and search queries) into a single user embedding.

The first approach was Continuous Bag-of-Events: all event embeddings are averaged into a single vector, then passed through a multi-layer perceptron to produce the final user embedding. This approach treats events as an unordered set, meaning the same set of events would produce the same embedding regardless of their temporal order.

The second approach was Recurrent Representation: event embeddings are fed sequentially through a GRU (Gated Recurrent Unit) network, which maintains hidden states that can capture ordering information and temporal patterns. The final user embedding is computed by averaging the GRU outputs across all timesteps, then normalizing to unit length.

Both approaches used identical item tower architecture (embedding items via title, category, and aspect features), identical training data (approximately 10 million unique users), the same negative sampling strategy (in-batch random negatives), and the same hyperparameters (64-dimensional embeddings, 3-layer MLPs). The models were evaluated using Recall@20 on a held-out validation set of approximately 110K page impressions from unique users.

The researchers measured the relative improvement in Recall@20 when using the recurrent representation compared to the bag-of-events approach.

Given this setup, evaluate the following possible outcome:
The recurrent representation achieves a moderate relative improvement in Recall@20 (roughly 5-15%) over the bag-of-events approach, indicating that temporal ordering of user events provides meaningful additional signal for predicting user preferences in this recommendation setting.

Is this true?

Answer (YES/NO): YES